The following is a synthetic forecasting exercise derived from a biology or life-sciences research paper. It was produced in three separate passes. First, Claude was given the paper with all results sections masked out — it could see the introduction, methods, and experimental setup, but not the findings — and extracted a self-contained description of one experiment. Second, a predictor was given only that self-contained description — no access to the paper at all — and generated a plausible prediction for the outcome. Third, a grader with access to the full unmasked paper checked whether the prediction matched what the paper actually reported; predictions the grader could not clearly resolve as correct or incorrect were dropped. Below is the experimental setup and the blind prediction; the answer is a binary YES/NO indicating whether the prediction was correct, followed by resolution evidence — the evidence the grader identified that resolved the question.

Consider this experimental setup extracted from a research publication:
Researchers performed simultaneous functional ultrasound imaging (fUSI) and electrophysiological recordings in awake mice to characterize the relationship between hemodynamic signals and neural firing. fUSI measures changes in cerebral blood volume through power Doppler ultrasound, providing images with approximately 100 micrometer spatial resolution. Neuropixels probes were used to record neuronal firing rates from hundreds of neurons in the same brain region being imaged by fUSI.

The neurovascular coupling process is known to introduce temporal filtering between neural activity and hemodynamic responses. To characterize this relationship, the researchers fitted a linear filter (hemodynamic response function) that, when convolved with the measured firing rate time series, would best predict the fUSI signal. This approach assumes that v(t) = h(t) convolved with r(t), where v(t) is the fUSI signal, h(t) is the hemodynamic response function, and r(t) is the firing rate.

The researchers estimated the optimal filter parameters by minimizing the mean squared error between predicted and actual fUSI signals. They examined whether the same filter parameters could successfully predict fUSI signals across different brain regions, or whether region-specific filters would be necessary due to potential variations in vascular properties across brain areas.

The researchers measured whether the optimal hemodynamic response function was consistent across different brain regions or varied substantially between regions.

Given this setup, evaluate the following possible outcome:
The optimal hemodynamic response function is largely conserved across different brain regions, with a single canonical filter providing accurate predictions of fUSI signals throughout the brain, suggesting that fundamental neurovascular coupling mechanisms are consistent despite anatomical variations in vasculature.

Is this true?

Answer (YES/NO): YES